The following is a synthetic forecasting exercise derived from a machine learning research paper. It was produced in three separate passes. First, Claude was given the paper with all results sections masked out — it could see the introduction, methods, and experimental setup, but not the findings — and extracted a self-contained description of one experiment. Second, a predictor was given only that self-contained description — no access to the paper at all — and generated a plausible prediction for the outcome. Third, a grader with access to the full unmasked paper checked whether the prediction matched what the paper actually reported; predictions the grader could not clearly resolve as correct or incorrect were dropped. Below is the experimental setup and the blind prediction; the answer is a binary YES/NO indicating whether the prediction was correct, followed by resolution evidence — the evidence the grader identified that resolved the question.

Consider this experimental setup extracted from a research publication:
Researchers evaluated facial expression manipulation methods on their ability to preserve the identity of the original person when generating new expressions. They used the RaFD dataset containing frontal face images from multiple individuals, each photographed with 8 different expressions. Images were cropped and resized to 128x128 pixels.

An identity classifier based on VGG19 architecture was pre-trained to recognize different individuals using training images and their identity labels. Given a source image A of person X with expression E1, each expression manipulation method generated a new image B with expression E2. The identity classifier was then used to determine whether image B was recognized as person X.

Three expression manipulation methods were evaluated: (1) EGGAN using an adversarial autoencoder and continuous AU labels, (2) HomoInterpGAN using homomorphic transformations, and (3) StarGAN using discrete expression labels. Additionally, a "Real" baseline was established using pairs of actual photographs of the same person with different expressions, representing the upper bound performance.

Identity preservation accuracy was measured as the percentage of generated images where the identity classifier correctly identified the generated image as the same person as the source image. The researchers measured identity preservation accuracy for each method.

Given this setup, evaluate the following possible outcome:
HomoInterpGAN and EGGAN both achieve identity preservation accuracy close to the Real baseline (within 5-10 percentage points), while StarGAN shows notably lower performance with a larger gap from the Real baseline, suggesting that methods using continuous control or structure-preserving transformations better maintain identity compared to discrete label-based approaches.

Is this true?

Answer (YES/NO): NO